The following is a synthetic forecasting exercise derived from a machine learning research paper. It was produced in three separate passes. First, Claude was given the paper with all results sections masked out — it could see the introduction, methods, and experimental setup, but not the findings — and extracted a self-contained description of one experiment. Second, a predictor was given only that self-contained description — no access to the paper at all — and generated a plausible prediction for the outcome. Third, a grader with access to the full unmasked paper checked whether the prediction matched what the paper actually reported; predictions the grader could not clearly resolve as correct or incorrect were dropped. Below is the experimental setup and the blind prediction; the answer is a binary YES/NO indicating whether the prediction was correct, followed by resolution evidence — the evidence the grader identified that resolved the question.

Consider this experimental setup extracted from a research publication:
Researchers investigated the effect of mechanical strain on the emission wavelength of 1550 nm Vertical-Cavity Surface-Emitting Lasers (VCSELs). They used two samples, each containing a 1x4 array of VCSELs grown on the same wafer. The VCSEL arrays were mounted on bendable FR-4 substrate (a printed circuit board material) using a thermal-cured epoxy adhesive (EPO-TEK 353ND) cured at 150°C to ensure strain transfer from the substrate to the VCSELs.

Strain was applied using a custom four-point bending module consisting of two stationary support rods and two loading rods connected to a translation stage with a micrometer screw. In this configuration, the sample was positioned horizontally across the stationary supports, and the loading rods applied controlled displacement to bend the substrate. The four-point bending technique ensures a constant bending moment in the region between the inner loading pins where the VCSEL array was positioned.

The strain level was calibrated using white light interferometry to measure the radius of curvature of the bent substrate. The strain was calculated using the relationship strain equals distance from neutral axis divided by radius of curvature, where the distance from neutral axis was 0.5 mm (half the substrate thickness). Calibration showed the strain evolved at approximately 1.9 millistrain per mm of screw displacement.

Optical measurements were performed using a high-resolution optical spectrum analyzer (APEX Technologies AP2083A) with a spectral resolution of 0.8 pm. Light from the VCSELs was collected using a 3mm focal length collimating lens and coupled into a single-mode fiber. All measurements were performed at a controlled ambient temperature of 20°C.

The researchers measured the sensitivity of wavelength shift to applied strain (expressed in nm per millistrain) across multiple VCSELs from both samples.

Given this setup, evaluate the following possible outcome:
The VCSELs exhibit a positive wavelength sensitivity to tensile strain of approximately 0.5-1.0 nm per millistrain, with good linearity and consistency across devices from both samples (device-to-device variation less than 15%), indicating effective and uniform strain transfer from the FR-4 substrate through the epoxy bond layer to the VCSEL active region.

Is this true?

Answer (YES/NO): NO